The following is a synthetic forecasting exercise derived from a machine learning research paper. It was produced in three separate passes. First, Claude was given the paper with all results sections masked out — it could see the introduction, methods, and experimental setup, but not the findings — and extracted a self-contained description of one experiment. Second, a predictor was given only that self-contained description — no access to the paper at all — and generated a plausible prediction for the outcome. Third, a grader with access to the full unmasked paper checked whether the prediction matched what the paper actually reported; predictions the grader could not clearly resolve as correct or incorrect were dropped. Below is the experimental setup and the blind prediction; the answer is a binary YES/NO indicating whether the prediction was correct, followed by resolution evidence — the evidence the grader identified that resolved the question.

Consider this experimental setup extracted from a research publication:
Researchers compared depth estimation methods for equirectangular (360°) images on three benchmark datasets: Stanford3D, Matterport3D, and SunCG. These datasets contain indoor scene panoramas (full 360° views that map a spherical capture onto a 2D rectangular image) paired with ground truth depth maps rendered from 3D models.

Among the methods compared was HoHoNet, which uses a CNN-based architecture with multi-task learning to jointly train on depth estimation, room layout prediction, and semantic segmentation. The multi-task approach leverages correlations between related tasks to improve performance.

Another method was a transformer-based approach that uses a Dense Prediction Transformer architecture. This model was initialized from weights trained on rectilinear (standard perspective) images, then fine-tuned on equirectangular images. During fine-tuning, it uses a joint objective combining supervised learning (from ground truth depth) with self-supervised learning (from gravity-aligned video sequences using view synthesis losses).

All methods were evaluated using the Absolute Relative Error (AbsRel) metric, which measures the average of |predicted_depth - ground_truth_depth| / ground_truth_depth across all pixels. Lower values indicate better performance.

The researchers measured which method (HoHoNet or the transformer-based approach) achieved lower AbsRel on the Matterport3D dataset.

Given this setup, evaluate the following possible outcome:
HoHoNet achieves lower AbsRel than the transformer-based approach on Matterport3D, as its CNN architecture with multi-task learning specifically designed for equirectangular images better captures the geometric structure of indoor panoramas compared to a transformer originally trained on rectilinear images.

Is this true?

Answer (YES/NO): YES